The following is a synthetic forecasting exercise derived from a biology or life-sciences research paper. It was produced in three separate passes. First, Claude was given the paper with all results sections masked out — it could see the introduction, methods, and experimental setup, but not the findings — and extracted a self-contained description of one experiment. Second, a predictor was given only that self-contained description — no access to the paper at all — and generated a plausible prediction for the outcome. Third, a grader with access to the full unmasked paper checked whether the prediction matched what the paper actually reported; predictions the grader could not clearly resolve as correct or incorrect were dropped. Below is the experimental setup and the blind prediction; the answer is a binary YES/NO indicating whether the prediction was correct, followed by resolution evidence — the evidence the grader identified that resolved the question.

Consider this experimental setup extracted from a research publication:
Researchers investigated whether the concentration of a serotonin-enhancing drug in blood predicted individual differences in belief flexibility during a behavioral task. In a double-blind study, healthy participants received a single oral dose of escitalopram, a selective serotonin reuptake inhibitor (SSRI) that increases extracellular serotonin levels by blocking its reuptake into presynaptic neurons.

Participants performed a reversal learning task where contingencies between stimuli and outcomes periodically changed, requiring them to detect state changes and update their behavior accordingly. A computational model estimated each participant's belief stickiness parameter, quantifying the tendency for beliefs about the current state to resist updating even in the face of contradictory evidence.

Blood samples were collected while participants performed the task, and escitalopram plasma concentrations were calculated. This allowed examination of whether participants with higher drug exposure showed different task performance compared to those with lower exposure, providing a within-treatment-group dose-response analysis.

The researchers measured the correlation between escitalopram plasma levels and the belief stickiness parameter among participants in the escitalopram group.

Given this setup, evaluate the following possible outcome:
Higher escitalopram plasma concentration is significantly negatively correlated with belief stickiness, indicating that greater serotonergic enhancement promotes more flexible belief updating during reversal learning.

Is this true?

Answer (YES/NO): YES